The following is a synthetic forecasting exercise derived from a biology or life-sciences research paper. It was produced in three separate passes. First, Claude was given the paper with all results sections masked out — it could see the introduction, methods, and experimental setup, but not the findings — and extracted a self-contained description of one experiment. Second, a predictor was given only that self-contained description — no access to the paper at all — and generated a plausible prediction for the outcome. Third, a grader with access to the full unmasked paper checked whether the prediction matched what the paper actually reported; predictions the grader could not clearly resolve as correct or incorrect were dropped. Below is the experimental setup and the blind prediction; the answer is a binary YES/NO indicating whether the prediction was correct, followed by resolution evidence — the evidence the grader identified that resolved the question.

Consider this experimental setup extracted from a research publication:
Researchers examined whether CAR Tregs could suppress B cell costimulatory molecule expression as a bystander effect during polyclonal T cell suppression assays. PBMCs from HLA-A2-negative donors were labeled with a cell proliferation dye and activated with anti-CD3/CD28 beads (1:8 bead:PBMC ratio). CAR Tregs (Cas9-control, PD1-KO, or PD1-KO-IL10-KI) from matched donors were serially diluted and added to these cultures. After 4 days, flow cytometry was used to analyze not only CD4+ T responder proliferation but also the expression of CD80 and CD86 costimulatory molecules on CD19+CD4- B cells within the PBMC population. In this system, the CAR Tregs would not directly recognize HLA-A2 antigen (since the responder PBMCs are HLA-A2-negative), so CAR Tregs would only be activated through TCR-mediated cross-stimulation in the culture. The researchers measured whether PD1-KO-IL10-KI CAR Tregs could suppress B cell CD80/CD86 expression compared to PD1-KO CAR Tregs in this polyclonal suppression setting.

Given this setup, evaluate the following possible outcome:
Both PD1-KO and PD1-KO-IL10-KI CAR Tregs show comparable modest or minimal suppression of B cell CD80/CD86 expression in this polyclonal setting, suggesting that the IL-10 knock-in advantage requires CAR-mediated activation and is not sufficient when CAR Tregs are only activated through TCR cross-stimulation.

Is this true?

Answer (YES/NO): NO